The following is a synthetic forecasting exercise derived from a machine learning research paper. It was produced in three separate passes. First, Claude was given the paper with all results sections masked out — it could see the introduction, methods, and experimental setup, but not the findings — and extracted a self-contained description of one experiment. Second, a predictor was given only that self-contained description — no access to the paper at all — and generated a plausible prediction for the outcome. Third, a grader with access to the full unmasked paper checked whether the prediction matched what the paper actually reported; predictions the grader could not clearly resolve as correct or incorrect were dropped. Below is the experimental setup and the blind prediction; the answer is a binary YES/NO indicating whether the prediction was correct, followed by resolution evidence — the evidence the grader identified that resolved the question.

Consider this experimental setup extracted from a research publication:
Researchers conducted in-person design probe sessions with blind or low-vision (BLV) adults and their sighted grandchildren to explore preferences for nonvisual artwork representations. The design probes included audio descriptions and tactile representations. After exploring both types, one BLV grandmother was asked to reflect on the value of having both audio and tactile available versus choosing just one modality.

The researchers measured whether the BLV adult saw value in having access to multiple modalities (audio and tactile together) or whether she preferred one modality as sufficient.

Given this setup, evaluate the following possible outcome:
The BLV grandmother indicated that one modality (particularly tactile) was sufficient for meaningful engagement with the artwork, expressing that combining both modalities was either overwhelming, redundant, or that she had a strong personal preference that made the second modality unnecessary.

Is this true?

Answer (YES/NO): NO